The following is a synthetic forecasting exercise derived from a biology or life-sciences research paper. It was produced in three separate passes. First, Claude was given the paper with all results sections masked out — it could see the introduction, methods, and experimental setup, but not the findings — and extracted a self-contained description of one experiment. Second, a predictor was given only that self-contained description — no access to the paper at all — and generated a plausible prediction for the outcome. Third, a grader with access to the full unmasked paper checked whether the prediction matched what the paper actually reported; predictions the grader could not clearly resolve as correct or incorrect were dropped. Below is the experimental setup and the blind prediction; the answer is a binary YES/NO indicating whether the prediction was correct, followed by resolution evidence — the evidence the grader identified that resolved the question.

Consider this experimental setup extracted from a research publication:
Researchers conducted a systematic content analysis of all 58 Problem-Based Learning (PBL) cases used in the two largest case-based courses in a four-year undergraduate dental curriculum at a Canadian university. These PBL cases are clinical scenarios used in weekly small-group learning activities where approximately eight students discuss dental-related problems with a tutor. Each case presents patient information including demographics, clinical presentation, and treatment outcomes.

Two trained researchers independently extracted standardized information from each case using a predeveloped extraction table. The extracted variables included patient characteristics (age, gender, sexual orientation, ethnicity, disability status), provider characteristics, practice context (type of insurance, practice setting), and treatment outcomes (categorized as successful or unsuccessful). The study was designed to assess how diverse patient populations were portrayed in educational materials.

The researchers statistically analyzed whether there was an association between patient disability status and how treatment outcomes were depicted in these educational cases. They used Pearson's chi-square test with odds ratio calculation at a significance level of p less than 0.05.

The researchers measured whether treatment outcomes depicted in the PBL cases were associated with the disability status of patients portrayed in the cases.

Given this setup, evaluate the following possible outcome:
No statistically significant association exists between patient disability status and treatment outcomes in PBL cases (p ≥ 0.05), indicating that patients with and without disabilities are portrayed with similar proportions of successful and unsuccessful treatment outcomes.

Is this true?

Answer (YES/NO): NO